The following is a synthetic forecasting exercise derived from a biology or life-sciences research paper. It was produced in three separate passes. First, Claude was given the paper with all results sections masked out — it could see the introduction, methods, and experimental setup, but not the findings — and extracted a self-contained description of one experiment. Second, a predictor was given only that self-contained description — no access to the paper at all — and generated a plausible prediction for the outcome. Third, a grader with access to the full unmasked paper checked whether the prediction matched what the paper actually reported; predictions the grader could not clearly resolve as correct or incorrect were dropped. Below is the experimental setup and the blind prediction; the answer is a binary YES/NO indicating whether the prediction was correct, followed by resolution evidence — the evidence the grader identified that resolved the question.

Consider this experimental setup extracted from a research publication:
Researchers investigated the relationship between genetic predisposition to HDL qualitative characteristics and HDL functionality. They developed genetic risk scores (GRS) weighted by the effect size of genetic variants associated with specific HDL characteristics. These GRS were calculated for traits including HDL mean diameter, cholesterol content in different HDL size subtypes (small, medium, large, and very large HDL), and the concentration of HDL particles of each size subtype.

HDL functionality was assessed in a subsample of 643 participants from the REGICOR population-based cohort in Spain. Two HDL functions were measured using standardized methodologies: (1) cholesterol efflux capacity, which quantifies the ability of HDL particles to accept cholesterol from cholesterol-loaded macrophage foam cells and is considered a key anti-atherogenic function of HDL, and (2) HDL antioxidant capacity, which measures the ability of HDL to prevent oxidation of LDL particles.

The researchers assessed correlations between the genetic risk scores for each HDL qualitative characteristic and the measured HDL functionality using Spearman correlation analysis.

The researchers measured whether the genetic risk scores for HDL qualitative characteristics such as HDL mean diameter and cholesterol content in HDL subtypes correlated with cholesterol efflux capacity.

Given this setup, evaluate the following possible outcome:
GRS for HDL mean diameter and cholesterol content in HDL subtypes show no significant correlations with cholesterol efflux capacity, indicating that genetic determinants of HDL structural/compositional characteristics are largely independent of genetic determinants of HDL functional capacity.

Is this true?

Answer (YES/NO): NO